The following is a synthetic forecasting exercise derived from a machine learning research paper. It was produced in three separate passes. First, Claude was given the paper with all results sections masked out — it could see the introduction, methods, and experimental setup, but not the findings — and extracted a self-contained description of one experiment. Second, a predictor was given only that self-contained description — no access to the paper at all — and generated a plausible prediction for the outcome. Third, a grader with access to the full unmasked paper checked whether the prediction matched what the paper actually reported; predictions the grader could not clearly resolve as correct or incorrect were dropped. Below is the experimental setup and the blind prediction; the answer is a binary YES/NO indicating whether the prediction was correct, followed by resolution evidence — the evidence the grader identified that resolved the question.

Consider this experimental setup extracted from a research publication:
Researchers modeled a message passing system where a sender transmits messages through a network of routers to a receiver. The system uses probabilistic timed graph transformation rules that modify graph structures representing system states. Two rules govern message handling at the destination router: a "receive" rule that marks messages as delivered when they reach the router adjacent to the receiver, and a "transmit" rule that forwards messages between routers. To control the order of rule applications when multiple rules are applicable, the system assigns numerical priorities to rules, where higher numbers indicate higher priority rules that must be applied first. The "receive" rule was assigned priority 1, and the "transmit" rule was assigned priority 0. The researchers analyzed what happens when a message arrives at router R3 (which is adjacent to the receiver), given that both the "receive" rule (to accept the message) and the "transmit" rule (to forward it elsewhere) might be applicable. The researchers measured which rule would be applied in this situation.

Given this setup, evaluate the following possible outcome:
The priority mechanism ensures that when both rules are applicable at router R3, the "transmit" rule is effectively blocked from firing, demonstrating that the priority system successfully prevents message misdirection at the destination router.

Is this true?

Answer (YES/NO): YES